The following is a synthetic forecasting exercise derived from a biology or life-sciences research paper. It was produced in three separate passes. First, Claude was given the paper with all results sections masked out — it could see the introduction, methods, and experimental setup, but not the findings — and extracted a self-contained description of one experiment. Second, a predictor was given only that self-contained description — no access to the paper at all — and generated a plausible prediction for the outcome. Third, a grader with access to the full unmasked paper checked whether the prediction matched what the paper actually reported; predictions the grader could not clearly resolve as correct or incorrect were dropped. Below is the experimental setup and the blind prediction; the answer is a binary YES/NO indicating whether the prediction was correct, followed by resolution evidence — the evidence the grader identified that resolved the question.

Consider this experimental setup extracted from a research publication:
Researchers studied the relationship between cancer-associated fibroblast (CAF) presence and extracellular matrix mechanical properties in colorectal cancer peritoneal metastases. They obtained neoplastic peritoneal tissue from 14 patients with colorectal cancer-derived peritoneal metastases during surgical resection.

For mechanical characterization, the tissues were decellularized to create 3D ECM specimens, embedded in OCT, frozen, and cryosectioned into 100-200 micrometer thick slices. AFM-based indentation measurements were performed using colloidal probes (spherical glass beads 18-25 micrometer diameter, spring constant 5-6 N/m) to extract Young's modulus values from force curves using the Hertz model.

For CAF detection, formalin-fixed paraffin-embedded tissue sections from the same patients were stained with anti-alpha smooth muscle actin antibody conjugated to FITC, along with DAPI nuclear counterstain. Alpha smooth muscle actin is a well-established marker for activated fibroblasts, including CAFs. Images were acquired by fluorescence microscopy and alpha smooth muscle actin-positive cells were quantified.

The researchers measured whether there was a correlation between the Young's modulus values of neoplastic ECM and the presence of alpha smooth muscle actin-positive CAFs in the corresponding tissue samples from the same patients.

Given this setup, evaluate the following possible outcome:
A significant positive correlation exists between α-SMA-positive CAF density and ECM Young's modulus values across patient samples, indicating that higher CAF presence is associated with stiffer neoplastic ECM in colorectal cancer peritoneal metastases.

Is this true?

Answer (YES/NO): NO